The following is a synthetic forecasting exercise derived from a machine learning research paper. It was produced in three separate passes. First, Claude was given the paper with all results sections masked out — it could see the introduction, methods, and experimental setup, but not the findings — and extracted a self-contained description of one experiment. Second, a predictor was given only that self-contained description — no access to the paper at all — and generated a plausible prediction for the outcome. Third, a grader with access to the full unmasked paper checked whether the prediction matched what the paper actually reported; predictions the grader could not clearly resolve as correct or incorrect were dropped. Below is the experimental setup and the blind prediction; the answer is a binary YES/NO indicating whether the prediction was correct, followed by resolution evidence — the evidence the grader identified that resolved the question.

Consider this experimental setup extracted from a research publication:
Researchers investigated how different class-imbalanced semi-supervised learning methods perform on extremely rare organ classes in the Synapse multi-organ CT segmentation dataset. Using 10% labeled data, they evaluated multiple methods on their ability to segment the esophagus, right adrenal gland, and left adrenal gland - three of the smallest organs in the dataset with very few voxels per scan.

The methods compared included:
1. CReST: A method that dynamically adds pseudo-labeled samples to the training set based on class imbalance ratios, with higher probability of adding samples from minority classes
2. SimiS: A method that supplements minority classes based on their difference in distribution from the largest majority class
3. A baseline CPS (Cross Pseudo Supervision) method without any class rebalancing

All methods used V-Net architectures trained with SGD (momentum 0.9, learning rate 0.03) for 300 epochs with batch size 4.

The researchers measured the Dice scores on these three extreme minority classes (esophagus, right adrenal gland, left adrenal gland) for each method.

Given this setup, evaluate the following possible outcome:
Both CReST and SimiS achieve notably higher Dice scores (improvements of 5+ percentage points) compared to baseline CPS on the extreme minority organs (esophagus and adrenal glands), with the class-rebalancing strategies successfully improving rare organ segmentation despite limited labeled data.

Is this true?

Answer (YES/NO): NO